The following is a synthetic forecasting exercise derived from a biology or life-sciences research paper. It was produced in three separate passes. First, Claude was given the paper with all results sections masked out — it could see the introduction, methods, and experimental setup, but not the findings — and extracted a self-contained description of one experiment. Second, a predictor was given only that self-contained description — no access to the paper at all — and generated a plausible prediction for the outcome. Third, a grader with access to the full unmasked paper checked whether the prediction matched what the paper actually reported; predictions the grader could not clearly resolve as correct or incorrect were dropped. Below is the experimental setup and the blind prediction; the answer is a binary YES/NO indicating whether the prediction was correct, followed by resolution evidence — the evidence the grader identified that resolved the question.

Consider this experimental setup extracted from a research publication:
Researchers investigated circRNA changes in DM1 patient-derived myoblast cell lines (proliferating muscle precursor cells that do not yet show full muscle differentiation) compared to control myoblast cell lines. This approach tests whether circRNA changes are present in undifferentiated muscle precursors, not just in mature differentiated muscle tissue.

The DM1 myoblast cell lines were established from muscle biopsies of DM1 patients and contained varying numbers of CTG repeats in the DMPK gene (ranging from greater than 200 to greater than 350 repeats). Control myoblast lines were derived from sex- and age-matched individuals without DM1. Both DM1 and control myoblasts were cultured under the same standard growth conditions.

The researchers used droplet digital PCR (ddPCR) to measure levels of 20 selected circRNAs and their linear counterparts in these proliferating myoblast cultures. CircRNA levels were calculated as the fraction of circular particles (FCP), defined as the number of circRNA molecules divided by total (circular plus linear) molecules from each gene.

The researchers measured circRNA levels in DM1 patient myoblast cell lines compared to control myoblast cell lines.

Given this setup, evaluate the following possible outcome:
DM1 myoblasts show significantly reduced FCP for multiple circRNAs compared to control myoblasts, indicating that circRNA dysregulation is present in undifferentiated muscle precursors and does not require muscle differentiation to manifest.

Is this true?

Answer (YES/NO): NO